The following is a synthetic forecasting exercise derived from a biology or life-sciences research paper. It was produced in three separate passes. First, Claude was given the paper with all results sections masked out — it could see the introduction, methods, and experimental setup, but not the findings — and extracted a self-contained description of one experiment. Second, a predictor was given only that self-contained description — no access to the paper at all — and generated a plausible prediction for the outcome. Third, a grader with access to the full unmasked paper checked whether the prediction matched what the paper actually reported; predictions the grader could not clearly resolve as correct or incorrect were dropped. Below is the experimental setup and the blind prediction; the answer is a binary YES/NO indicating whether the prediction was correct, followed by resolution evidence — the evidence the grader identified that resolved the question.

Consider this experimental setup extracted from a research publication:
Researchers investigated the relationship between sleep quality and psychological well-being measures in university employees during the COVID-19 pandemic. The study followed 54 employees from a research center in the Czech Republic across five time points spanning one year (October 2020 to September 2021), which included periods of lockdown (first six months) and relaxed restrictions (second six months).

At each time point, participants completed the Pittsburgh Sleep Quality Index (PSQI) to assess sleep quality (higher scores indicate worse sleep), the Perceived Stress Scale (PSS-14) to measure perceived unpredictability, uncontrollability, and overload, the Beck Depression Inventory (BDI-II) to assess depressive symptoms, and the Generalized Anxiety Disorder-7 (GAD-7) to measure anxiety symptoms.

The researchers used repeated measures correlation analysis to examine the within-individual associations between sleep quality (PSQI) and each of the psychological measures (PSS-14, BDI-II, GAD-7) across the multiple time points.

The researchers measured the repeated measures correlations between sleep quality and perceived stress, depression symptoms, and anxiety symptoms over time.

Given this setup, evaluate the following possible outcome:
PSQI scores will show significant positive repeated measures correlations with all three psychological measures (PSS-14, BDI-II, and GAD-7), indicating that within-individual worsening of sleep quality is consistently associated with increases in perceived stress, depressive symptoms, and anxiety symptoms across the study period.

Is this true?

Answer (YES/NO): NO